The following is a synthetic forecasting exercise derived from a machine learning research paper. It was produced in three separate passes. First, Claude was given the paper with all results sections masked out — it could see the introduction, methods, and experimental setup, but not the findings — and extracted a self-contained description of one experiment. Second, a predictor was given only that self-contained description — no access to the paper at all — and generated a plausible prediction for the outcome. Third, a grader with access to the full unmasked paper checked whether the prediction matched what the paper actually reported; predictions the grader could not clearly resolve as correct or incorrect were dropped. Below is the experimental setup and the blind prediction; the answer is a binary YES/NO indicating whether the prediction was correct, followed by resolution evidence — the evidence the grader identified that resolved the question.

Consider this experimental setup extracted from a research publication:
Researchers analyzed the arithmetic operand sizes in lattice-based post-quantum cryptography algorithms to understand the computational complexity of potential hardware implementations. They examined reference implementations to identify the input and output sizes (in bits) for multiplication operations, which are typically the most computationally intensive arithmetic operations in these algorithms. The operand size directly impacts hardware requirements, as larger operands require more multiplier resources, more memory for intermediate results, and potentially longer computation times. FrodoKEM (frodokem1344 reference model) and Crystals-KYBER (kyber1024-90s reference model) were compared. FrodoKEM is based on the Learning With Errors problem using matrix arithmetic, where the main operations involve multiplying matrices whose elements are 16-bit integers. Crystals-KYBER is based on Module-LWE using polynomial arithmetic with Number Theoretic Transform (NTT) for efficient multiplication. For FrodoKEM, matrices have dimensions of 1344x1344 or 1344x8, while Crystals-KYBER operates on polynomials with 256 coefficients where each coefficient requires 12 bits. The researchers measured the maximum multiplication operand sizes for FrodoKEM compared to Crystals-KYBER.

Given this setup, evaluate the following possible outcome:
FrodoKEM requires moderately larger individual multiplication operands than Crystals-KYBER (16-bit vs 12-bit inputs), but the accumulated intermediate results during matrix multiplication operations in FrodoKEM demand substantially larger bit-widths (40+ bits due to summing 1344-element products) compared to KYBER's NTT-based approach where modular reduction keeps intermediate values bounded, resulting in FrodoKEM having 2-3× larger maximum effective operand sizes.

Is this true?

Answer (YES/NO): NO